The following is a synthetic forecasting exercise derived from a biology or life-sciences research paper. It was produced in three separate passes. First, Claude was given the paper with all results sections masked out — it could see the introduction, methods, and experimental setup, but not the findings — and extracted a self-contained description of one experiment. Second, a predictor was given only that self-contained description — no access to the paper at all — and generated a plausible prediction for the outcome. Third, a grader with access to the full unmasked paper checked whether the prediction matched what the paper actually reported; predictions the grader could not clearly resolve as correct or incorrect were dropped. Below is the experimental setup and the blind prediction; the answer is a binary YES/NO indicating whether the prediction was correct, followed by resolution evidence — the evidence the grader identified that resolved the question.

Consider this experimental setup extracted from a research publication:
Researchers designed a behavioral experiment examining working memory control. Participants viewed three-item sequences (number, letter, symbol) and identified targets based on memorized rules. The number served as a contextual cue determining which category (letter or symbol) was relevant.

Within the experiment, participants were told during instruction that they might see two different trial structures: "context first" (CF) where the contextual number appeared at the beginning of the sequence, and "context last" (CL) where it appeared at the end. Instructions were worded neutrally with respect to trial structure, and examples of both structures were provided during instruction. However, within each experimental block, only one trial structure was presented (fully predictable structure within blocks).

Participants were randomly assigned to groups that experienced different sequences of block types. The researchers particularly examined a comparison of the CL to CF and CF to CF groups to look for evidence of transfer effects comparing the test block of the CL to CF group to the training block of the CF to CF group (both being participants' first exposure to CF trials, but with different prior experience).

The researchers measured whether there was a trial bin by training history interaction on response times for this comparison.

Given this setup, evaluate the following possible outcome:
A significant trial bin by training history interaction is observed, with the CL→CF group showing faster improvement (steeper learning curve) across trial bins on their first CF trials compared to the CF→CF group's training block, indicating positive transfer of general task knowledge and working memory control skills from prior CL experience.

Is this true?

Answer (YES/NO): NO